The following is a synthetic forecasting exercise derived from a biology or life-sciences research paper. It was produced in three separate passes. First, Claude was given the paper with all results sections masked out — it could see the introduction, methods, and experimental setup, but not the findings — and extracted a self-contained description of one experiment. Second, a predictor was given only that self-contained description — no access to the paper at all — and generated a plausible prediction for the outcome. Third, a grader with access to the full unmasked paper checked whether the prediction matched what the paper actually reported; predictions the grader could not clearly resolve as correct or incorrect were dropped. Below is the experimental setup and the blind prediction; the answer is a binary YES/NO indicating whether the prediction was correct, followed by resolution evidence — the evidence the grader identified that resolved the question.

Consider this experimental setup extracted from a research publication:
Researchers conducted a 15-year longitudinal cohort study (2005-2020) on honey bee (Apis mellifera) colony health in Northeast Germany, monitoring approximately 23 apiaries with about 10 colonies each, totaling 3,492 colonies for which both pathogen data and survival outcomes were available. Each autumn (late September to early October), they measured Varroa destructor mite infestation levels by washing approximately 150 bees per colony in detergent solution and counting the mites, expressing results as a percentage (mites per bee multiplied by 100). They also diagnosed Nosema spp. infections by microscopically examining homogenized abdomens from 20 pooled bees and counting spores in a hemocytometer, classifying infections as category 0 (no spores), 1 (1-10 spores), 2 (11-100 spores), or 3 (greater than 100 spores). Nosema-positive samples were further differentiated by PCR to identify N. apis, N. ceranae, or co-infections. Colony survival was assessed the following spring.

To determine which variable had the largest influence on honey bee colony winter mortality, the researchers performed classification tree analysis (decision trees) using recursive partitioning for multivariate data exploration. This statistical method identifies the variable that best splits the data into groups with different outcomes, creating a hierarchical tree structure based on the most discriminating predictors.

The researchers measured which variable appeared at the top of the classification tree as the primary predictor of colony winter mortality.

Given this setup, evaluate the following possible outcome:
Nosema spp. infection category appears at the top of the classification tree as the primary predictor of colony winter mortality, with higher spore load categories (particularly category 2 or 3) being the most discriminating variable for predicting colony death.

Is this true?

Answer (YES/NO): NO